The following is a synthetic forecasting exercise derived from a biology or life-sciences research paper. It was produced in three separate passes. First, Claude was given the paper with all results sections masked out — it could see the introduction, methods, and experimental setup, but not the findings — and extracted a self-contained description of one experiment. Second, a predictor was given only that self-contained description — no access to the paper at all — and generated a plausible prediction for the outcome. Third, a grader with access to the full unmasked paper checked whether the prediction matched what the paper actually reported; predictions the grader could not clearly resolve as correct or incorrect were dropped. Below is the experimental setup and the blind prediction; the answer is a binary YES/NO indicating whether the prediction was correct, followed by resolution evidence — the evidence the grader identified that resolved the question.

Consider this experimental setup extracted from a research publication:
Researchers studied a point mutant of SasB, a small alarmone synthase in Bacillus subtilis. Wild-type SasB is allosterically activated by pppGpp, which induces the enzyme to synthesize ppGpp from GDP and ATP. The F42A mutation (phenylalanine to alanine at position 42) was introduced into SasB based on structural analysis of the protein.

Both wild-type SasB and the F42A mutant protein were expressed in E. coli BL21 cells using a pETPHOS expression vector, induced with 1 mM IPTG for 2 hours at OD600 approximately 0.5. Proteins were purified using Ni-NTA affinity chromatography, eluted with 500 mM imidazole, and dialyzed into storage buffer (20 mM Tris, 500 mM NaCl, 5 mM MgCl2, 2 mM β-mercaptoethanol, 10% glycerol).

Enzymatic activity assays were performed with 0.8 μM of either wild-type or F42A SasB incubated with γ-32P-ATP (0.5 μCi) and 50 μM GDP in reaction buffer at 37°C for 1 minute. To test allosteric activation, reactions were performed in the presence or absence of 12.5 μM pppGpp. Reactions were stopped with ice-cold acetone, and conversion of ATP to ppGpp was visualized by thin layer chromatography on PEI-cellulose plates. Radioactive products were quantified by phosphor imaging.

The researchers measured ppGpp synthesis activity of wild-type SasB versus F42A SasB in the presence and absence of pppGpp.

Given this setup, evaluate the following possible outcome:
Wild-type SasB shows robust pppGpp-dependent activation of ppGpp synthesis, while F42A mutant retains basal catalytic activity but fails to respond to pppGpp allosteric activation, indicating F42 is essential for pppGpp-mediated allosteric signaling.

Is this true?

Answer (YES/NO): YES